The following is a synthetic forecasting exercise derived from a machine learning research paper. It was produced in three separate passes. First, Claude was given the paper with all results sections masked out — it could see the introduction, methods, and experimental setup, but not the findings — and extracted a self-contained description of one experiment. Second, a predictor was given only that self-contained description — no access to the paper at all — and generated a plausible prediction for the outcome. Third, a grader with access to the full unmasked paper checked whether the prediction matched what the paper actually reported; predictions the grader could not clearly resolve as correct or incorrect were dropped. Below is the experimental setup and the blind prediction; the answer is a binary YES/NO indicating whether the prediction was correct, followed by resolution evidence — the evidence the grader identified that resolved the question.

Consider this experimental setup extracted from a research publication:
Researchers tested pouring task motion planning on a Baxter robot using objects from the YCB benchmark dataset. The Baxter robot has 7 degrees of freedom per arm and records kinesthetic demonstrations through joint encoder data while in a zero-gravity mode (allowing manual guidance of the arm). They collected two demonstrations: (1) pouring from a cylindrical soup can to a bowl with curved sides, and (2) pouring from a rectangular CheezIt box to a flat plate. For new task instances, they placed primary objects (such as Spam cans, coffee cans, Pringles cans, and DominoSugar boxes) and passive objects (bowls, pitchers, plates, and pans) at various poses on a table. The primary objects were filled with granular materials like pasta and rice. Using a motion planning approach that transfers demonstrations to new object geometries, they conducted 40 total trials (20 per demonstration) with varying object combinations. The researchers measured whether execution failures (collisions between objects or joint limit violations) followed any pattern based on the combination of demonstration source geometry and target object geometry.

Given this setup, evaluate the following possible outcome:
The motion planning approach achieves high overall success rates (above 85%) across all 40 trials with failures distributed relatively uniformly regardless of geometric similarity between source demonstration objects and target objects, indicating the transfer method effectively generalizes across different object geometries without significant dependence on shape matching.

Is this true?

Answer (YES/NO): YES